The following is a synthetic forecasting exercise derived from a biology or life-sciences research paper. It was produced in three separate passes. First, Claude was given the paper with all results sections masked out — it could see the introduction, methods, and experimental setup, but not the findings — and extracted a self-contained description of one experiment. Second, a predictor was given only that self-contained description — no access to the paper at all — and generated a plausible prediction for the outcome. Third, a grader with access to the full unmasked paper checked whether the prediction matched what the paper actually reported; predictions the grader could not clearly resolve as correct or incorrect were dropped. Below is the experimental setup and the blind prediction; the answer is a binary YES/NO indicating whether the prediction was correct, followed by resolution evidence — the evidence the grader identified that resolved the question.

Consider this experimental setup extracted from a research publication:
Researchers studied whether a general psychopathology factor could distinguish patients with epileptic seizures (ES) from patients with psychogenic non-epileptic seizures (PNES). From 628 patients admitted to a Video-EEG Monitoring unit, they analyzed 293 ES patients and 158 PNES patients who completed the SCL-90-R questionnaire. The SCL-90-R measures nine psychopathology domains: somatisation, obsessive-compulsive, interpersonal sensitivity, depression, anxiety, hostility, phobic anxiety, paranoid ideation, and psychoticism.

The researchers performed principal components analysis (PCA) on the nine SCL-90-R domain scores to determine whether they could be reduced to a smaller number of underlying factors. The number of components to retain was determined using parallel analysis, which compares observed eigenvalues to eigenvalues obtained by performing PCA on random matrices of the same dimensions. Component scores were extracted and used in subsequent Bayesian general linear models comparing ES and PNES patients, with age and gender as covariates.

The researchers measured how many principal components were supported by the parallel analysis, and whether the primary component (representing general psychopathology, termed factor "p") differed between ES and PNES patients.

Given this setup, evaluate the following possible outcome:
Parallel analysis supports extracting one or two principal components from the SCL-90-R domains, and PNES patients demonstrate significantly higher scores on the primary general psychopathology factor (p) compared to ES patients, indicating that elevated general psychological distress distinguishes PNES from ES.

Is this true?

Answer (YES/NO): YES